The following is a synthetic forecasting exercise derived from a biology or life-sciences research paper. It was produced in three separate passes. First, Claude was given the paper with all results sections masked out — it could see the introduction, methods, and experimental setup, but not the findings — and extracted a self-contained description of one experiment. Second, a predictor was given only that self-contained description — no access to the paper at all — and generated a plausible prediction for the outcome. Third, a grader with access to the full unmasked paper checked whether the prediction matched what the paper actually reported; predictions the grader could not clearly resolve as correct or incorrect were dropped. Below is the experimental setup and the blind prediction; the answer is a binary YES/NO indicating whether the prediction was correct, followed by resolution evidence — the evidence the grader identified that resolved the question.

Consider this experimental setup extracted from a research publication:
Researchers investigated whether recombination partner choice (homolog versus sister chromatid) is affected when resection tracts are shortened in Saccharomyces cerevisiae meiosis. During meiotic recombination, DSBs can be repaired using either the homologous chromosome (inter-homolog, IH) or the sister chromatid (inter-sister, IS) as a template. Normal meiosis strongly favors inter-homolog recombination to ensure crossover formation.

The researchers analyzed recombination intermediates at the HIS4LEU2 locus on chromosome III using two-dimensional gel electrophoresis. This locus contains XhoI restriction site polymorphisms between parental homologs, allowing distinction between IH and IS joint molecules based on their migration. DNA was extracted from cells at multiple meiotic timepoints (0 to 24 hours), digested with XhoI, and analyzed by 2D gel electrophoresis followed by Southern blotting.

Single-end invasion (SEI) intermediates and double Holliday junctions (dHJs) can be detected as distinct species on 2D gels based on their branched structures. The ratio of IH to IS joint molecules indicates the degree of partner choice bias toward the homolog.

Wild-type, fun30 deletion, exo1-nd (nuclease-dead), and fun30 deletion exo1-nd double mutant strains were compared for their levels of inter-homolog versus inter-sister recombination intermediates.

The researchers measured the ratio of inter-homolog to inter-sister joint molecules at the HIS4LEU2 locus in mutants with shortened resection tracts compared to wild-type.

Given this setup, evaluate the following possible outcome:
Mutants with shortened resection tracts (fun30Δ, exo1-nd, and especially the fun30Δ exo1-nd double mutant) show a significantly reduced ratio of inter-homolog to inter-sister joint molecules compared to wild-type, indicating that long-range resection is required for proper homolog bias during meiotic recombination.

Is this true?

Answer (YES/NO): NO